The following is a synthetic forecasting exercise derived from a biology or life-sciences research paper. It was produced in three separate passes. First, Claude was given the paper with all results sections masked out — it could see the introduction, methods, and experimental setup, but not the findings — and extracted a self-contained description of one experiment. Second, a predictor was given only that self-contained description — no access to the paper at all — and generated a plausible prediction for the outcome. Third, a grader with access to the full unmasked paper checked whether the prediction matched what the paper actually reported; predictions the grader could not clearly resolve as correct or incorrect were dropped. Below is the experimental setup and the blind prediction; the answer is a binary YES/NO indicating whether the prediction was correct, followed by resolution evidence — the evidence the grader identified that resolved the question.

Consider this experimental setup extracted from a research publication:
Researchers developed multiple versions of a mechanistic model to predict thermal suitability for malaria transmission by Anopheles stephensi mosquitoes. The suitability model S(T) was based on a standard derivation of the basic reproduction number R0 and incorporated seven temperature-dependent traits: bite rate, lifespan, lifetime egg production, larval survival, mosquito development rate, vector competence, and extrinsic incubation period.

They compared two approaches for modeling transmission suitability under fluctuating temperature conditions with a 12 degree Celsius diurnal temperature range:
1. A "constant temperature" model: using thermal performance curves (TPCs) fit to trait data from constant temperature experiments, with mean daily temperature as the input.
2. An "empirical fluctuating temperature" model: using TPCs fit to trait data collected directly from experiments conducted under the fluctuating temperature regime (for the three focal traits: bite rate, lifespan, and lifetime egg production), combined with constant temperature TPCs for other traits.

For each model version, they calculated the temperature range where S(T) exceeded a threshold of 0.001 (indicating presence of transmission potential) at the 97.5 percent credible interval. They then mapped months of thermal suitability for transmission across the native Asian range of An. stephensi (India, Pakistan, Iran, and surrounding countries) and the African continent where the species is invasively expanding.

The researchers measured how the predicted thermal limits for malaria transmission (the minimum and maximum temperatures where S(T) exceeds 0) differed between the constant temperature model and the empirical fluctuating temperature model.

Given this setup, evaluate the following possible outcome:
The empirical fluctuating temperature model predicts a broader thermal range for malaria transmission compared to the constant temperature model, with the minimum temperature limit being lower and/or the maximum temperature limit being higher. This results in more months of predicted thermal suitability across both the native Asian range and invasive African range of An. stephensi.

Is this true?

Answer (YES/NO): NO